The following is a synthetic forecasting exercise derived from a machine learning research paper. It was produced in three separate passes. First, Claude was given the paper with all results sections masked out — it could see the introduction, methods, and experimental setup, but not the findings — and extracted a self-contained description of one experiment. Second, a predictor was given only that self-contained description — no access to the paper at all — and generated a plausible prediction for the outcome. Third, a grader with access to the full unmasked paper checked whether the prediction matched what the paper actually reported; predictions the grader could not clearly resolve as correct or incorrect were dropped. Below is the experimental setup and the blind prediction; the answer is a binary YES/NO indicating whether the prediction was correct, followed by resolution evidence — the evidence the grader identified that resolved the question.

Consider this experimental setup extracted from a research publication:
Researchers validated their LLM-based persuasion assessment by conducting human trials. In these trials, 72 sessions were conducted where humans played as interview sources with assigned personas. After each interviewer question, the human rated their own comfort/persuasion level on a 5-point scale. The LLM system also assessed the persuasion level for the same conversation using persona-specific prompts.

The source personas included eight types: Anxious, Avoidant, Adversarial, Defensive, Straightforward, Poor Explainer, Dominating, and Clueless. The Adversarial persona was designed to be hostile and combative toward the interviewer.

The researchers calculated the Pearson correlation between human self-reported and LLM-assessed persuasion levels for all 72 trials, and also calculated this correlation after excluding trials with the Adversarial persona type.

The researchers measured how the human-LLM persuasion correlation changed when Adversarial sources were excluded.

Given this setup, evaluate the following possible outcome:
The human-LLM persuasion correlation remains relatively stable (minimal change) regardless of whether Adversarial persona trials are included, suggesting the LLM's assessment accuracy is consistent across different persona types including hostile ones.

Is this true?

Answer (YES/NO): NO